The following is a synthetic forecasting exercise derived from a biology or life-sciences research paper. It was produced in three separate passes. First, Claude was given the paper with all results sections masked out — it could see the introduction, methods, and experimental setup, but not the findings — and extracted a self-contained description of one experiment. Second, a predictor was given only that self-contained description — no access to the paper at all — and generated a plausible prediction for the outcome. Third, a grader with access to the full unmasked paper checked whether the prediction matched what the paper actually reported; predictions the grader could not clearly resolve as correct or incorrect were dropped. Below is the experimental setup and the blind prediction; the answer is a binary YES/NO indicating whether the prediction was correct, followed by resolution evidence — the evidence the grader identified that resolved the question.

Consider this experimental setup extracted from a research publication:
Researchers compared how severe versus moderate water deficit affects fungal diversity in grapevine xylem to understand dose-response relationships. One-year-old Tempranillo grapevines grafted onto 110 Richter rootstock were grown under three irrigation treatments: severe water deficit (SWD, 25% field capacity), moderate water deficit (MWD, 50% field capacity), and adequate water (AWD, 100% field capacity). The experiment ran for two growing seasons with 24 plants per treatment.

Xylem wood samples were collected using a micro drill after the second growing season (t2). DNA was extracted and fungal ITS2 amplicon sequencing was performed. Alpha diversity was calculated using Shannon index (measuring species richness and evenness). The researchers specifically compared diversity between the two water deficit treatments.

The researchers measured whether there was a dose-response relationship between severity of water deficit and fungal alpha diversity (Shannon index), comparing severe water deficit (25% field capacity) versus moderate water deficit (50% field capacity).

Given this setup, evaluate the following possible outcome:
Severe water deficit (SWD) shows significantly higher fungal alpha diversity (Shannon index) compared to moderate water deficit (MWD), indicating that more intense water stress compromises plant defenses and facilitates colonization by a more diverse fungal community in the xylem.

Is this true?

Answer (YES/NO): NO